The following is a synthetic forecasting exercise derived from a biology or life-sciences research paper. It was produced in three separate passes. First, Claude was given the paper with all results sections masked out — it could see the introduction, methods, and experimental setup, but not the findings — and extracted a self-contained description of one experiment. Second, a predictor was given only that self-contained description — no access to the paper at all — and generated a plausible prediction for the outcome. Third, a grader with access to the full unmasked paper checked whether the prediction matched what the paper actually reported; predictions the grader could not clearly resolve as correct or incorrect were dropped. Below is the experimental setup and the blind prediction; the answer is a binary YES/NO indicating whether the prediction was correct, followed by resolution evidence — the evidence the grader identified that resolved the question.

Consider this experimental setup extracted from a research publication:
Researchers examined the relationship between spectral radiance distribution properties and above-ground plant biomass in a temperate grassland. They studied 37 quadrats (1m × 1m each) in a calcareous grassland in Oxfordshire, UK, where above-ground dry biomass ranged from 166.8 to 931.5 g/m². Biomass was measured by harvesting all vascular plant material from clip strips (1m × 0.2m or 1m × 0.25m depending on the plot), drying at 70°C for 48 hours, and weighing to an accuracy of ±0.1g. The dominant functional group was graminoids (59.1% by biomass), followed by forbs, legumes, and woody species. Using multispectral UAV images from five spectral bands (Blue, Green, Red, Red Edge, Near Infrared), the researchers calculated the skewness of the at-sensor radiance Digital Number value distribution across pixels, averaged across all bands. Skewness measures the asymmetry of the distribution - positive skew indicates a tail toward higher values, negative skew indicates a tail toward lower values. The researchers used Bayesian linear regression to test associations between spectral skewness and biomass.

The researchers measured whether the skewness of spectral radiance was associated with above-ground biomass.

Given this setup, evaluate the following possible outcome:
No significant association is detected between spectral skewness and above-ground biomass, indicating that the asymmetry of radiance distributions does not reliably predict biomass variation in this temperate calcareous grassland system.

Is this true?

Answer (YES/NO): YES